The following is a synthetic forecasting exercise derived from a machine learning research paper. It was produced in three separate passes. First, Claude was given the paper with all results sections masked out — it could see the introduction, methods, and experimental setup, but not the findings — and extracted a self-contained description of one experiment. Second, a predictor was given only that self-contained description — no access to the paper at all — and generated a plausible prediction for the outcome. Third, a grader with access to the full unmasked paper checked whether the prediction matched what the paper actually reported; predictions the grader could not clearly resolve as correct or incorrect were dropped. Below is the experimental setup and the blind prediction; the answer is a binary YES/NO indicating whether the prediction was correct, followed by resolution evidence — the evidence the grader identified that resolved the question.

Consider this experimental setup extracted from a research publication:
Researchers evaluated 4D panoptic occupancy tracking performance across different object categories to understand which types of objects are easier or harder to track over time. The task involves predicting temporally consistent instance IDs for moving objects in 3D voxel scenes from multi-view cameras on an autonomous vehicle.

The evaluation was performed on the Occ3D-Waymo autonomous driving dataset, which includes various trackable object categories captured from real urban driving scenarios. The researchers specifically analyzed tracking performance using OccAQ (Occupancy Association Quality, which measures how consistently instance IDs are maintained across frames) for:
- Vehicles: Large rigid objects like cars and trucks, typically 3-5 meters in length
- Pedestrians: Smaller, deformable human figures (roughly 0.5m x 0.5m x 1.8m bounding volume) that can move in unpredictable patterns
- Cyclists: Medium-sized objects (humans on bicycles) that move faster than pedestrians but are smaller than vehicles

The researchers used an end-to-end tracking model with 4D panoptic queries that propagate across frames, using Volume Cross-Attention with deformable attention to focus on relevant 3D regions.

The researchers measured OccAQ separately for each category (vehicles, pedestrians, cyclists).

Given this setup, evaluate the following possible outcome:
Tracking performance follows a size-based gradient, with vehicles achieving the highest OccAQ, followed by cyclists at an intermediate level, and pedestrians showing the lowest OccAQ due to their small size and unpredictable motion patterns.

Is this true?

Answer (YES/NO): YES